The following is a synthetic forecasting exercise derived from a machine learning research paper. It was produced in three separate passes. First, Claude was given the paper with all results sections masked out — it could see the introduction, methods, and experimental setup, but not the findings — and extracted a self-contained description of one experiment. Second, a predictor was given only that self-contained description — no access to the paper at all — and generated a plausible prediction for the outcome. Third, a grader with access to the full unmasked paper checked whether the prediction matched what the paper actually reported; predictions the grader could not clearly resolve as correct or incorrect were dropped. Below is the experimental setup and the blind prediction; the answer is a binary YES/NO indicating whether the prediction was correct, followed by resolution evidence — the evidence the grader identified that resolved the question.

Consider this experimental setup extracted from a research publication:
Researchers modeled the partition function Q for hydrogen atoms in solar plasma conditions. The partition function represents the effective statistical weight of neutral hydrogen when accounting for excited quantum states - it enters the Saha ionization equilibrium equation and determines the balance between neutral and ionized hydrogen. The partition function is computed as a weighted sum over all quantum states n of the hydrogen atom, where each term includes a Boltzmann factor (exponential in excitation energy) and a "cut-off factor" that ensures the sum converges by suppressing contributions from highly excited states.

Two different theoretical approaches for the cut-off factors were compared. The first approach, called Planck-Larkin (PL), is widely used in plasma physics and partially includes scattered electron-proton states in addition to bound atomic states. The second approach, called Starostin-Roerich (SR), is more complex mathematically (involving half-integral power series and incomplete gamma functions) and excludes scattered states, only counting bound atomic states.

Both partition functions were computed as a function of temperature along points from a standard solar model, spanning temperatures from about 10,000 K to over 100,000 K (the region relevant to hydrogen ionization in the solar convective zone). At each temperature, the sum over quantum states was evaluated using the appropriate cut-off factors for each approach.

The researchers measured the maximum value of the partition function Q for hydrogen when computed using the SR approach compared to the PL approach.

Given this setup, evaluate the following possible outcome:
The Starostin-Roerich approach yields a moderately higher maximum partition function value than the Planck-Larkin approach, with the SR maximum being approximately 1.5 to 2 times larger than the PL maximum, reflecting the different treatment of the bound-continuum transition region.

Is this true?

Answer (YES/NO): NO